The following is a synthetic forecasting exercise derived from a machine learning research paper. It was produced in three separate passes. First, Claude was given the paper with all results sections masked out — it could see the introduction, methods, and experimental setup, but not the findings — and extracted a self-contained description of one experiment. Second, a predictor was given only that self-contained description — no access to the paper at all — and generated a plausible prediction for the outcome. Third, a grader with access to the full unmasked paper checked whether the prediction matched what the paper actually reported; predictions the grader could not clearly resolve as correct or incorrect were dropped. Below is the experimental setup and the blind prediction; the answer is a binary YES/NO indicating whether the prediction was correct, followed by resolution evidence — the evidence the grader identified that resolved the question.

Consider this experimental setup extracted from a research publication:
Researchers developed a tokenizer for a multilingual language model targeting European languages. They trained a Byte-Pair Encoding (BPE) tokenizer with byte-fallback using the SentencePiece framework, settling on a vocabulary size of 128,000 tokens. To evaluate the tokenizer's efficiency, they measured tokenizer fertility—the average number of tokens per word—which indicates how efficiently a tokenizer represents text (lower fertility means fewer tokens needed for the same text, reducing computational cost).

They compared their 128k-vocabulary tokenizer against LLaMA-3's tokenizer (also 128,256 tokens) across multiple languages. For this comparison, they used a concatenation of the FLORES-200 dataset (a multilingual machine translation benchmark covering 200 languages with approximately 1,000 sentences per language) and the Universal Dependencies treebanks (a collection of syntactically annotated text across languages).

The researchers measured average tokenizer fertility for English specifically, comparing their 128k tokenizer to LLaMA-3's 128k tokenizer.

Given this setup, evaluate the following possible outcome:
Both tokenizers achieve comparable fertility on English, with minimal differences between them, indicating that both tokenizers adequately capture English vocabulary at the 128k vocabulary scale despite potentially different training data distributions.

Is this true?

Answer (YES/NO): NO